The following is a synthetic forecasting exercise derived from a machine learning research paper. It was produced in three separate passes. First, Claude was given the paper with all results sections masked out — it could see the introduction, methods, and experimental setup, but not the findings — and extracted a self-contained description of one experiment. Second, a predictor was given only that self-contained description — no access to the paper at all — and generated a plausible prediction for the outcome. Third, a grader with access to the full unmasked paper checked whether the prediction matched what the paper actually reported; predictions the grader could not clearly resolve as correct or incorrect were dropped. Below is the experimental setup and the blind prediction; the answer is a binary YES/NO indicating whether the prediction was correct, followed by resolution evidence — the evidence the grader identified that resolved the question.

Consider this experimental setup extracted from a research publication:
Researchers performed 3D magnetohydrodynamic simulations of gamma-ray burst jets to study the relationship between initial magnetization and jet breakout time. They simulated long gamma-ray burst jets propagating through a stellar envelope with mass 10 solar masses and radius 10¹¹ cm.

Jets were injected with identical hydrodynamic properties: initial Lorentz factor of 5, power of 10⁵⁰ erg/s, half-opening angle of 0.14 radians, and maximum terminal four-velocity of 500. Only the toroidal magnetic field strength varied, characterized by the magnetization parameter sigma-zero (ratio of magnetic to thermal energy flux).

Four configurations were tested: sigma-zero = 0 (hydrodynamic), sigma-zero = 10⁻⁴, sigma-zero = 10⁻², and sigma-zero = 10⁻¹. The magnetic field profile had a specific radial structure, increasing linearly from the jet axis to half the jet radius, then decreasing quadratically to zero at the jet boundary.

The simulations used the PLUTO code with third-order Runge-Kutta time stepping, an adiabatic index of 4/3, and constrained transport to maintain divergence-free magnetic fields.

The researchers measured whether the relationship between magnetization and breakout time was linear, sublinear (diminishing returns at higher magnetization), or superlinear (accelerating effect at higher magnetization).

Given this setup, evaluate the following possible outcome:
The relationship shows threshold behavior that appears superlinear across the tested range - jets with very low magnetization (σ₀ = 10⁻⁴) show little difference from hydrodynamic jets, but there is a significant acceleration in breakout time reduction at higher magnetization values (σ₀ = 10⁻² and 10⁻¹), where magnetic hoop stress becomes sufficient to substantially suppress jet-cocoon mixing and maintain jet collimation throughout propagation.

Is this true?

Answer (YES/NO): NO